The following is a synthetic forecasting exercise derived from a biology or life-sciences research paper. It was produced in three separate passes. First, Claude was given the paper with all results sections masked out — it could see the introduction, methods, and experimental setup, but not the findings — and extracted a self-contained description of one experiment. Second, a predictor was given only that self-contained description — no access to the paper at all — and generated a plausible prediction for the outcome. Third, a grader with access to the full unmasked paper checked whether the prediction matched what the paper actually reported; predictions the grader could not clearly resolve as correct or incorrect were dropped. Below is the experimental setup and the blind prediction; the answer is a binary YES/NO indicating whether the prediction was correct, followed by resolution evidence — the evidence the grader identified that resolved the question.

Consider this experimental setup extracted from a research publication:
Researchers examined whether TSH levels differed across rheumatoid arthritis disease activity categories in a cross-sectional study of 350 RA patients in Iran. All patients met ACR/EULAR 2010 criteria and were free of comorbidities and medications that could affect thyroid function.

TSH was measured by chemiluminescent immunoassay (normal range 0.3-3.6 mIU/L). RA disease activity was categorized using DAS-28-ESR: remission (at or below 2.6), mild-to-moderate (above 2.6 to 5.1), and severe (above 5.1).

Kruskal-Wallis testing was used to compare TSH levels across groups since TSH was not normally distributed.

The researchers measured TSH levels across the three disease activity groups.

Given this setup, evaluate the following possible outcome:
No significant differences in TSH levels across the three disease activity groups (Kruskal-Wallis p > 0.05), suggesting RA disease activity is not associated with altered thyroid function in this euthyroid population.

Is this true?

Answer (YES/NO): NO